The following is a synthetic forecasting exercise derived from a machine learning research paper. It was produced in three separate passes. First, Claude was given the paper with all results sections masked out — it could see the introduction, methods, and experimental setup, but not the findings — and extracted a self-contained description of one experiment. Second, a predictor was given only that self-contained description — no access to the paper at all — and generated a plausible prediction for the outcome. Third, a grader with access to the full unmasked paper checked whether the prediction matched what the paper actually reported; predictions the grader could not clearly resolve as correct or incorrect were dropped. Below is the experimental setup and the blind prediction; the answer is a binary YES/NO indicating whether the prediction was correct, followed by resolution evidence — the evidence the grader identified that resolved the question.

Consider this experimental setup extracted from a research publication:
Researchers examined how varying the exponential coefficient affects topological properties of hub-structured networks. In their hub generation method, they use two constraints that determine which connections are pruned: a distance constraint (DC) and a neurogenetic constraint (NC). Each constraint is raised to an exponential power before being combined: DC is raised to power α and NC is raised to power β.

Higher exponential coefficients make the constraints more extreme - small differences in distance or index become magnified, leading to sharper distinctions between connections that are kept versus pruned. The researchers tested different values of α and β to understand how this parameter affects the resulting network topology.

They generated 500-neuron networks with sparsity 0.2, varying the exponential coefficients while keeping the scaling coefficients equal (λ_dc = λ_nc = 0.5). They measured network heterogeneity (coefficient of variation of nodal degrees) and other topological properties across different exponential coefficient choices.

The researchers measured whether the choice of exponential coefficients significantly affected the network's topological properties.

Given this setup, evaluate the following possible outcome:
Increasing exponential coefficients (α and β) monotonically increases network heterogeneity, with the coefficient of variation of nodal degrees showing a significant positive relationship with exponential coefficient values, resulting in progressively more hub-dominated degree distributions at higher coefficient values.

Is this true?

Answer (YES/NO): NO